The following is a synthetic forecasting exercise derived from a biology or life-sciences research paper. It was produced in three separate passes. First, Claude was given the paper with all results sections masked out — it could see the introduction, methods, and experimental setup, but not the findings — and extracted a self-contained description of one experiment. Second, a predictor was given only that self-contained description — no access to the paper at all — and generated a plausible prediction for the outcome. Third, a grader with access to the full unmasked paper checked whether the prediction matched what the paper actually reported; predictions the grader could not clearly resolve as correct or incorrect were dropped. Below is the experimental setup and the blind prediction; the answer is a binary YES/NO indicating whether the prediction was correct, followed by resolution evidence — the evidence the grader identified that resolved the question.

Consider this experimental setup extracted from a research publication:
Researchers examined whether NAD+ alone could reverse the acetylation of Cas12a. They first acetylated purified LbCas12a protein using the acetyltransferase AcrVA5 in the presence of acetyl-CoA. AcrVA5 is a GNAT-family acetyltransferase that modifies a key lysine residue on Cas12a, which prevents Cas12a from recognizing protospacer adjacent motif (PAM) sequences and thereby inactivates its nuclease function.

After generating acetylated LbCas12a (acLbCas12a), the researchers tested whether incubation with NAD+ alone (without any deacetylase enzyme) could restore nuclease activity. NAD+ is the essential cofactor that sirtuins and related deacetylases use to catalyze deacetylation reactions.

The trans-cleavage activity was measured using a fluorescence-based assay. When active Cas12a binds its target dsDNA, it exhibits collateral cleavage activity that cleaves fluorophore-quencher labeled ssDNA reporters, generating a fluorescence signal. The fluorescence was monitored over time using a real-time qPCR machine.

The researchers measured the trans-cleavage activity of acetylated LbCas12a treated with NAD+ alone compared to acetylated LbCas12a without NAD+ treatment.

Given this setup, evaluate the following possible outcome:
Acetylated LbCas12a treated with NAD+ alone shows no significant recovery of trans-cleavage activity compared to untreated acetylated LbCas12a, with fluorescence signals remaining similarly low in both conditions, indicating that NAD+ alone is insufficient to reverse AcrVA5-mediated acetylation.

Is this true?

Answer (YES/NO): YES